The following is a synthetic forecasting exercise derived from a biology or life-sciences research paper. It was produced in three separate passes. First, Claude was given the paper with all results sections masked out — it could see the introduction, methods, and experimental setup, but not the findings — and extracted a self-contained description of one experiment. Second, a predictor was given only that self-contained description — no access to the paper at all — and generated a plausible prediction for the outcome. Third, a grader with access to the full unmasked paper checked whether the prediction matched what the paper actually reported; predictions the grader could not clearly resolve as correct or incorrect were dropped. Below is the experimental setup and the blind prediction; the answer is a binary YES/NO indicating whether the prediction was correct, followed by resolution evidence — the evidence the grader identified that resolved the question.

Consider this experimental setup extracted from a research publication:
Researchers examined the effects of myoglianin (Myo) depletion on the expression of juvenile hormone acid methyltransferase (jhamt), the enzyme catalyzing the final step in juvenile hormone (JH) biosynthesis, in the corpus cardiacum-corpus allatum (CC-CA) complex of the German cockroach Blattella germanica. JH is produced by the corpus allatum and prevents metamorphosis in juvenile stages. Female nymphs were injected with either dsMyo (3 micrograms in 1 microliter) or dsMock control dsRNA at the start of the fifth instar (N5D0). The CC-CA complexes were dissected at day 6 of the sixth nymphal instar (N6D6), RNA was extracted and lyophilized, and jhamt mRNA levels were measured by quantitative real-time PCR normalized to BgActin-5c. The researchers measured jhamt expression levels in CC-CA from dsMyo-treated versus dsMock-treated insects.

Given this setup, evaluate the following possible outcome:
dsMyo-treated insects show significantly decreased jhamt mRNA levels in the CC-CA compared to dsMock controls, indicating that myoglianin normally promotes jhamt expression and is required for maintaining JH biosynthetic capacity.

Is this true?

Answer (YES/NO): NO